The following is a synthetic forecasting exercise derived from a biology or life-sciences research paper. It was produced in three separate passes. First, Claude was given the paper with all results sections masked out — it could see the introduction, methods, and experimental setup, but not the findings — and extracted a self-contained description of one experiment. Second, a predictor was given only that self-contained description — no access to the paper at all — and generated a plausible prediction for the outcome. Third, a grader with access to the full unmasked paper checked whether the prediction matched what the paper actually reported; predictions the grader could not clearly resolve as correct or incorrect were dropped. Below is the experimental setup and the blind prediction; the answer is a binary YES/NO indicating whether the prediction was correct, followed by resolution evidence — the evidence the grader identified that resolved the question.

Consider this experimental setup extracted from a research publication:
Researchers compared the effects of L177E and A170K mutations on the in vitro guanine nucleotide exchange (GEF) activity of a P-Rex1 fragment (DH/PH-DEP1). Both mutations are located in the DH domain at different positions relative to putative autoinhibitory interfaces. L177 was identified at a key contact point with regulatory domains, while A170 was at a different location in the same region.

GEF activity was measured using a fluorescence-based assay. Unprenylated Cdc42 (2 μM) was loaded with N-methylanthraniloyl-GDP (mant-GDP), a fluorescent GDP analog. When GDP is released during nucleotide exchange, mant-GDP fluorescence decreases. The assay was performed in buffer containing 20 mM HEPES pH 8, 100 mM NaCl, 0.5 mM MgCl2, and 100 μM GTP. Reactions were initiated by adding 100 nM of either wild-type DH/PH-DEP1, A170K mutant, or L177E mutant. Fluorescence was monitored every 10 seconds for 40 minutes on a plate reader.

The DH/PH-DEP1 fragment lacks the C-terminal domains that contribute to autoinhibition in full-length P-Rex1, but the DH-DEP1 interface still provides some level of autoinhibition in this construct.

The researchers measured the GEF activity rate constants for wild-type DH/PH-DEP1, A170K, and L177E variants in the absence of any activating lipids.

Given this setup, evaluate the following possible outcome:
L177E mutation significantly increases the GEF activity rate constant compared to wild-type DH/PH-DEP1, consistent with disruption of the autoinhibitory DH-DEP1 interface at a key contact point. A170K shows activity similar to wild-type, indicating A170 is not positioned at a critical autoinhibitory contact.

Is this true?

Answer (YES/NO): NO